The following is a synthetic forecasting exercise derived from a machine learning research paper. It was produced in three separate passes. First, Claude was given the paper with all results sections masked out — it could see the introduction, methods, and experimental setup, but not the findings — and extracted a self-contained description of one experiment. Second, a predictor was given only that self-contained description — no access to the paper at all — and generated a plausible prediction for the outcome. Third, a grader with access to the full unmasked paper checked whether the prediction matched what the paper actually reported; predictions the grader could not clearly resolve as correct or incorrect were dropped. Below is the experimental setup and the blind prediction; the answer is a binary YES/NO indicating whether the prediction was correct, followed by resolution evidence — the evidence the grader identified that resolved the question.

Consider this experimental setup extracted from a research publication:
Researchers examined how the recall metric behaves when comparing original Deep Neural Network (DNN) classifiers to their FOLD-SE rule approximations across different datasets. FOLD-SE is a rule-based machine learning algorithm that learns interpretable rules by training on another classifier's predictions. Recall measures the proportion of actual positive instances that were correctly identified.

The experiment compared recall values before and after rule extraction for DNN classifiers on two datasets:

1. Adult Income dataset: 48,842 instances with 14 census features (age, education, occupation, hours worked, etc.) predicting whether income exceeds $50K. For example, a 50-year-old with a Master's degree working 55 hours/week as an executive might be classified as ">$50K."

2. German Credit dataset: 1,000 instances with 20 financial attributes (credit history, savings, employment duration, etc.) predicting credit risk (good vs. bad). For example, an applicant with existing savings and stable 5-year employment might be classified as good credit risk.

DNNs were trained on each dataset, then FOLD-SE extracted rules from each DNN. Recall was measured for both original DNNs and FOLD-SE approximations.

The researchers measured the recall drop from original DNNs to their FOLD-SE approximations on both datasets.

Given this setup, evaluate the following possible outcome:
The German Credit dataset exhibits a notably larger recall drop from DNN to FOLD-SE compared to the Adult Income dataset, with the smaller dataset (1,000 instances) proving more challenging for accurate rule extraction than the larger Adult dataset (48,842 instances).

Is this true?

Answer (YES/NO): YES